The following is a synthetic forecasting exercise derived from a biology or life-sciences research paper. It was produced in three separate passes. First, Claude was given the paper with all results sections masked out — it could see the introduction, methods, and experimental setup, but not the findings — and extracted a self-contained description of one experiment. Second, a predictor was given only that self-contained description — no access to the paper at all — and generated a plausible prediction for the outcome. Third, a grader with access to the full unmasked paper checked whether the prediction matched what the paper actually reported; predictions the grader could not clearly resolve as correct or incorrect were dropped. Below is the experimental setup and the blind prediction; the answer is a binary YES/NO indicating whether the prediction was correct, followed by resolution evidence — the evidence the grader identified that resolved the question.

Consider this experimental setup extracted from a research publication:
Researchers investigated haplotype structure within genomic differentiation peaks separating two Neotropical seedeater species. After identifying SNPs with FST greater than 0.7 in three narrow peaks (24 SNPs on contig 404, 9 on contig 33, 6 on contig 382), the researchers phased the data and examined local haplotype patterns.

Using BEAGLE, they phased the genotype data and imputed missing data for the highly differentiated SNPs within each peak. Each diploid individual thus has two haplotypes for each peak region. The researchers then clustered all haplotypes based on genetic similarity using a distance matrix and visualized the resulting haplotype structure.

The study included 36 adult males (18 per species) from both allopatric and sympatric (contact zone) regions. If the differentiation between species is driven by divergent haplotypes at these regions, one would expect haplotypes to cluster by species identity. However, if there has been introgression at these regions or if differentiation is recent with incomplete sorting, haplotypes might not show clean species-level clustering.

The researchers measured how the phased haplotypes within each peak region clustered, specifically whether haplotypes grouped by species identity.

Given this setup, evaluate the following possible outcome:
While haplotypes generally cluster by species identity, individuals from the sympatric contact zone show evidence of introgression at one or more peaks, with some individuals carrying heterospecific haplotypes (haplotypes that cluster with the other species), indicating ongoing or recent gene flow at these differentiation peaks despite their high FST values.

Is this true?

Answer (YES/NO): YES